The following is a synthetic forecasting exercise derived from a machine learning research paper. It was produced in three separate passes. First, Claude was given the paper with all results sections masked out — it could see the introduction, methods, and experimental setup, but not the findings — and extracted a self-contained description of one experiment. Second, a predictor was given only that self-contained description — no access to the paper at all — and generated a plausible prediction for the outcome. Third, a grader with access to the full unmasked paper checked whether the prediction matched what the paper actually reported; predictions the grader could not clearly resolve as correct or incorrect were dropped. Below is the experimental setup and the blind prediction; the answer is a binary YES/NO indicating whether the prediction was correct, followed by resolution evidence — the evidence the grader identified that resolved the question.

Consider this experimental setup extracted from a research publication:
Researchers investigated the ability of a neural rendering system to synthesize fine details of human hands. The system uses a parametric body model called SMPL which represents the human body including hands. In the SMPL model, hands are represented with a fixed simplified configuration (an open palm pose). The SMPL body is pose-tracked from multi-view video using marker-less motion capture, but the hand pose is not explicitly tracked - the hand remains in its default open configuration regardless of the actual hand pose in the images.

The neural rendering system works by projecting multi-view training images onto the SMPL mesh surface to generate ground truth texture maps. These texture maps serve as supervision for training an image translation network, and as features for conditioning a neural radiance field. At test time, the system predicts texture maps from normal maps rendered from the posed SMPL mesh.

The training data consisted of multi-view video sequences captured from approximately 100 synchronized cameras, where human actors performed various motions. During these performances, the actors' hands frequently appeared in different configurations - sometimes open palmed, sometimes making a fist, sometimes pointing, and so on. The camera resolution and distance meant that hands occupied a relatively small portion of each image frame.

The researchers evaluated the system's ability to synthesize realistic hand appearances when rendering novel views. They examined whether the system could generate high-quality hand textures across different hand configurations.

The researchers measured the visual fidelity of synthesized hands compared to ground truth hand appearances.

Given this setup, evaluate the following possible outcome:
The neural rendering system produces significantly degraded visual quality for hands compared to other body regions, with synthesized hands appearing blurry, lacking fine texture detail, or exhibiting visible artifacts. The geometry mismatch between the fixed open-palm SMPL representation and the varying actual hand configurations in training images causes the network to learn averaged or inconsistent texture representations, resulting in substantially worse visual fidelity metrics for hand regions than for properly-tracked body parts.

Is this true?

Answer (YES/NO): YES